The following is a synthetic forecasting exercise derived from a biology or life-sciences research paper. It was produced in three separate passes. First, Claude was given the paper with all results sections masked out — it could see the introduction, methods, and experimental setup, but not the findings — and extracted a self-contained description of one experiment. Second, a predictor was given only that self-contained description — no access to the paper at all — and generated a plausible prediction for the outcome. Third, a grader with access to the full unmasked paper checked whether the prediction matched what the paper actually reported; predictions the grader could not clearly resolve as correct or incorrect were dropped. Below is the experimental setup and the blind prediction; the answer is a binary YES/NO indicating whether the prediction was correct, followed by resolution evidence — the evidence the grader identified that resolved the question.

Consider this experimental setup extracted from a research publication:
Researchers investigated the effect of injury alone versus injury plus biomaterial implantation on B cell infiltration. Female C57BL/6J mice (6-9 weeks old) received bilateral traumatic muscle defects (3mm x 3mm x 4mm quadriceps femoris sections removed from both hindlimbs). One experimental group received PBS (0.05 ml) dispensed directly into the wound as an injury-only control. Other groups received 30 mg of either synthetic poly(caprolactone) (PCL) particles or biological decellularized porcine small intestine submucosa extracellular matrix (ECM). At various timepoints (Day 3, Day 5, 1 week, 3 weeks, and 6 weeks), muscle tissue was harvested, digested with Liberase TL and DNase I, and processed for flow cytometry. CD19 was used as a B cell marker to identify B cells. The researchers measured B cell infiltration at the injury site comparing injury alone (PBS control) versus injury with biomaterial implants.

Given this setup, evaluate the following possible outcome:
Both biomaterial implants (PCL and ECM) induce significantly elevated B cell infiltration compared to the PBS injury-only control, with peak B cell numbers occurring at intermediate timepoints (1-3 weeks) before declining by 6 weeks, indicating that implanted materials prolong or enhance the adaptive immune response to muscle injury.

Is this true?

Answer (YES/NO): NO